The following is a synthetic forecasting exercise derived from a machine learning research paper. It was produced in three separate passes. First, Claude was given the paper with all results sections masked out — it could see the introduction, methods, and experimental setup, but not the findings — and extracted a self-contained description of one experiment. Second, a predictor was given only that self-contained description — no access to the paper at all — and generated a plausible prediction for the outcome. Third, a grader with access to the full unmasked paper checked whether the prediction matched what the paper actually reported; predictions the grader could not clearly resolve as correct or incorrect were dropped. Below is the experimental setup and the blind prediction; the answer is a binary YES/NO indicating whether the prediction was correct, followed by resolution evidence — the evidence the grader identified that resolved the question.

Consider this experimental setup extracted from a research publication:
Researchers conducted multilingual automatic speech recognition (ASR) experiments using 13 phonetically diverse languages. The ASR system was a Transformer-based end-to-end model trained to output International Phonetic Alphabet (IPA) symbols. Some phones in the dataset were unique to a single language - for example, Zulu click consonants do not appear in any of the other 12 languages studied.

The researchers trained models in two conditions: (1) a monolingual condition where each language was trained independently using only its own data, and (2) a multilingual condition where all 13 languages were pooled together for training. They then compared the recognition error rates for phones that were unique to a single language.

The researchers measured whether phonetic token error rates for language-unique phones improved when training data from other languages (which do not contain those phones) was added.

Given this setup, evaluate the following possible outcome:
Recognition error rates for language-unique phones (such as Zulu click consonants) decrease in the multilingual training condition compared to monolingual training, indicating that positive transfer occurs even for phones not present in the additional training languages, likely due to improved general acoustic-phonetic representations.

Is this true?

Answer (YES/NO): NO